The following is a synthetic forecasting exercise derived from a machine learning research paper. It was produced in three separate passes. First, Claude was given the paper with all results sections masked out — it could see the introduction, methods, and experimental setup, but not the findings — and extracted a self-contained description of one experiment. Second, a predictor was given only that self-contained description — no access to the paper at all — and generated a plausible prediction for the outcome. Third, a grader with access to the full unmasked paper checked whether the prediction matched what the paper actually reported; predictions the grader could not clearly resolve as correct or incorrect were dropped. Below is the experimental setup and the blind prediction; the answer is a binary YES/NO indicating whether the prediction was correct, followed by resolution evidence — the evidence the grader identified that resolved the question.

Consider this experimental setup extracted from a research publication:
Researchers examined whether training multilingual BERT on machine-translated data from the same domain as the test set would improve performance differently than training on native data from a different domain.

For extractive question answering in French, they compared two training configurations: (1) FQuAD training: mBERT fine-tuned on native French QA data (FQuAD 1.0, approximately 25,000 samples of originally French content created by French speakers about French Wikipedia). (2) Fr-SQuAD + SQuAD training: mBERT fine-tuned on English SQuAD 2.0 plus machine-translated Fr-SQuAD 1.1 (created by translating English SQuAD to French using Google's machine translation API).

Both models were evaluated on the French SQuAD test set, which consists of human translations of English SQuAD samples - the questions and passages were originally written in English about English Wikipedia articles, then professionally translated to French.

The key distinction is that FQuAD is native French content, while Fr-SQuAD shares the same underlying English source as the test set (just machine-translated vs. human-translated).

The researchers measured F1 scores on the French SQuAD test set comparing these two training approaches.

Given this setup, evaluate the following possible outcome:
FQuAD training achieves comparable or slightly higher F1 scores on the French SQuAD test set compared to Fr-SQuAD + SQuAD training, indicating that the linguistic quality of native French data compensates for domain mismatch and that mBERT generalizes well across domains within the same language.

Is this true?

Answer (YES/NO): NO